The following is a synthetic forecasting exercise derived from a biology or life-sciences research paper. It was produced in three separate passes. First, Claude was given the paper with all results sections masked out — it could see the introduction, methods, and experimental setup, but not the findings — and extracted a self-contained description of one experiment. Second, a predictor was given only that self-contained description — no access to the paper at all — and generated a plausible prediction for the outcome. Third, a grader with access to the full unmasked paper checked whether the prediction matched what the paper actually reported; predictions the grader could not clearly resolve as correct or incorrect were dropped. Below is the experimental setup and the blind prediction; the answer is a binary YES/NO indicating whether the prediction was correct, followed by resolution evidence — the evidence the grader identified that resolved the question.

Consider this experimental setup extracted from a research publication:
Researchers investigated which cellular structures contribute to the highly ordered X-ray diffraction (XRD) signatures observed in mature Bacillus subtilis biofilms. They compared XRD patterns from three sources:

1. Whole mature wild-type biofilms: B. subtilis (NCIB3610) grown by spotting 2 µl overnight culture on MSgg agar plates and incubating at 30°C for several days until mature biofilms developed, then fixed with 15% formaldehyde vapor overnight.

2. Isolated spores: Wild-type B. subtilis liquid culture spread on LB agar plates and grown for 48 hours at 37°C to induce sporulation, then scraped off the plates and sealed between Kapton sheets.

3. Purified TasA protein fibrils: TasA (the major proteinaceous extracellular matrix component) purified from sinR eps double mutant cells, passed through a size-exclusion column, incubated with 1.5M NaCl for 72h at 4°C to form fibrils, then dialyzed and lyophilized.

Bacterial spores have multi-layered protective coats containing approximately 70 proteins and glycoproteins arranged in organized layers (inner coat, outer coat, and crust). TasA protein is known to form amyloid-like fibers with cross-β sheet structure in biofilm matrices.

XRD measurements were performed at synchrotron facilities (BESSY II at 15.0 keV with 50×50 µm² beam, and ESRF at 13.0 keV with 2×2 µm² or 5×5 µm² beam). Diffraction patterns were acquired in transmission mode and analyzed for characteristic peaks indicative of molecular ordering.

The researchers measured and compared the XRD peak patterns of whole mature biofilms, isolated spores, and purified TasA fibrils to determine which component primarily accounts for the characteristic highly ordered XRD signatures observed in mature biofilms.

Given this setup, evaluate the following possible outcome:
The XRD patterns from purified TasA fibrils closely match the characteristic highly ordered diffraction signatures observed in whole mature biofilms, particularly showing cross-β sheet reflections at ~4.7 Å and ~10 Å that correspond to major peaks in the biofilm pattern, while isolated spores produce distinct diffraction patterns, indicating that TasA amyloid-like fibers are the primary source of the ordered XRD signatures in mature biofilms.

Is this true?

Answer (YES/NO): NO